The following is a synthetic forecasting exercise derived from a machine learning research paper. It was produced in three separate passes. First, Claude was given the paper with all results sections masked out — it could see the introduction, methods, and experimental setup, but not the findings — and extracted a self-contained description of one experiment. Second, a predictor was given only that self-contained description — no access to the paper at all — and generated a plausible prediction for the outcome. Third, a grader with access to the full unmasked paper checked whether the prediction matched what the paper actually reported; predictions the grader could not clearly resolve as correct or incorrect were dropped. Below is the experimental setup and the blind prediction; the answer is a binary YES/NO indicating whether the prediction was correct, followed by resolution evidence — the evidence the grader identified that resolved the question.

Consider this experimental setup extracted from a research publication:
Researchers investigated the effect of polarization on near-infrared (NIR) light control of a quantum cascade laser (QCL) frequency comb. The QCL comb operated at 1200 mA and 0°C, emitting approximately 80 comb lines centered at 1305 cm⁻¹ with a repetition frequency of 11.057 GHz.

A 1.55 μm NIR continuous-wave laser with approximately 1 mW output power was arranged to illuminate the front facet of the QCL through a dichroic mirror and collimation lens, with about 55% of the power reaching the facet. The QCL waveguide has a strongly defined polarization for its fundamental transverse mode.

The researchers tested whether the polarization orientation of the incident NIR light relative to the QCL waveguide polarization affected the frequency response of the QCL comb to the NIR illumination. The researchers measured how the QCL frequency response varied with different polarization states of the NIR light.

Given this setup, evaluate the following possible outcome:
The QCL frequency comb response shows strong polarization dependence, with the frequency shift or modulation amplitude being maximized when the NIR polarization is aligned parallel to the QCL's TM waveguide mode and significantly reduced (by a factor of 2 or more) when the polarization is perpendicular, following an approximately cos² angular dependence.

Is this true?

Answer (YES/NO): NO